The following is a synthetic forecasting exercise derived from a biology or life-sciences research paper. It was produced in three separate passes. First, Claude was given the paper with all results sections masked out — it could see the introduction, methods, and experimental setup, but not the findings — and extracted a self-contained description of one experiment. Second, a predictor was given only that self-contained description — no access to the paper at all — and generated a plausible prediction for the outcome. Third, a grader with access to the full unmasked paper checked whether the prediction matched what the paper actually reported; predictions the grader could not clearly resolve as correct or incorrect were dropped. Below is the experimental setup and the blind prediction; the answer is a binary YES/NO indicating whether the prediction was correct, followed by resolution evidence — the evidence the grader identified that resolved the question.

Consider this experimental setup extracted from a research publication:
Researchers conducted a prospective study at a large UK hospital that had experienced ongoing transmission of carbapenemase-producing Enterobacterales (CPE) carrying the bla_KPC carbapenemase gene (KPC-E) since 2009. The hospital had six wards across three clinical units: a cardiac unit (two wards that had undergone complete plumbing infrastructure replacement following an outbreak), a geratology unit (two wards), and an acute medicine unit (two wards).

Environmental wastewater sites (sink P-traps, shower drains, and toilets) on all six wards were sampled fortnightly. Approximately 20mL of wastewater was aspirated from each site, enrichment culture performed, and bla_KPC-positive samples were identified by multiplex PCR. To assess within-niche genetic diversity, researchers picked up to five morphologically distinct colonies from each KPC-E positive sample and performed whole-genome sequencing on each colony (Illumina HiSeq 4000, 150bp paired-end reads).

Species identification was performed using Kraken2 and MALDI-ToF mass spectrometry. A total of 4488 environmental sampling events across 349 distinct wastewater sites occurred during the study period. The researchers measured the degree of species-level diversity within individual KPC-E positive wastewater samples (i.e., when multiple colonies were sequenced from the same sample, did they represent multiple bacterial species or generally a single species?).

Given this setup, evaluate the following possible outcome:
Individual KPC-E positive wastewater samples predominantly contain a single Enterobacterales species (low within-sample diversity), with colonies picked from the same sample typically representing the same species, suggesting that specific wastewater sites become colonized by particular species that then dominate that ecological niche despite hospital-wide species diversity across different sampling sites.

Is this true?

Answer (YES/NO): YES